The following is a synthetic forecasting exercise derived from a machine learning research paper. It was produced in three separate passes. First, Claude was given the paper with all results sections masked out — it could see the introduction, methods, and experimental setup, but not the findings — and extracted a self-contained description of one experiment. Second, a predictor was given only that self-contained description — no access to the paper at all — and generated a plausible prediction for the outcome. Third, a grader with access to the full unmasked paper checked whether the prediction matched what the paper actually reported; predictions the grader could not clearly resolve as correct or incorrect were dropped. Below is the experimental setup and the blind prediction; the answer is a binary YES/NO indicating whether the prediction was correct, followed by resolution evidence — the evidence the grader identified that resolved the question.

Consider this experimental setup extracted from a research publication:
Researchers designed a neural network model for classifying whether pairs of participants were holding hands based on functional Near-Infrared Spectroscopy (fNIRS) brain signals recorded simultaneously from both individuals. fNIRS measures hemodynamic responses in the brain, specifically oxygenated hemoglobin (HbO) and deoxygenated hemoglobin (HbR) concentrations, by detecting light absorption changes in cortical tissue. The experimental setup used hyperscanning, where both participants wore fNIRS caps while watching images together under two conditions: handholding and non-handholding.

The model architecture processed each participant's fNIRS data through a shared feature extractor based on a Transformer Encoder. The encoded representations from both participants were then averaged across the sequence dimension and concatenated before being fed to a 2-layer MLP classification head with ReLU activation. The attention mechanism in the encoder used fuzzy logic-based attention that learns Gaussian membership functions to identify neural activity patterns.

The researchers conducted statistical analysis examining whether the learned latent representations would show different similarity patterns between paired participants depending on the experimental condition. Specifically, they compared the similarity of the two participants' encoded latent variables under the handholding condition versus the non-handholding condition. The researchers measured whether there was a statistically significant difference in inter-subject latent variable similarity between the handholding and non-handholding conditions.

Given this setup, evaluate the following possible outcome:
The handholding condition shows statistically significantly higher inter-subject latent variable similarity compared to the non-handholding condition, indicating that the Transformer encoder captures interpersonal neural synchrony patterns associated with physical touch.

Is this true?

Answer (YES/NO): YES